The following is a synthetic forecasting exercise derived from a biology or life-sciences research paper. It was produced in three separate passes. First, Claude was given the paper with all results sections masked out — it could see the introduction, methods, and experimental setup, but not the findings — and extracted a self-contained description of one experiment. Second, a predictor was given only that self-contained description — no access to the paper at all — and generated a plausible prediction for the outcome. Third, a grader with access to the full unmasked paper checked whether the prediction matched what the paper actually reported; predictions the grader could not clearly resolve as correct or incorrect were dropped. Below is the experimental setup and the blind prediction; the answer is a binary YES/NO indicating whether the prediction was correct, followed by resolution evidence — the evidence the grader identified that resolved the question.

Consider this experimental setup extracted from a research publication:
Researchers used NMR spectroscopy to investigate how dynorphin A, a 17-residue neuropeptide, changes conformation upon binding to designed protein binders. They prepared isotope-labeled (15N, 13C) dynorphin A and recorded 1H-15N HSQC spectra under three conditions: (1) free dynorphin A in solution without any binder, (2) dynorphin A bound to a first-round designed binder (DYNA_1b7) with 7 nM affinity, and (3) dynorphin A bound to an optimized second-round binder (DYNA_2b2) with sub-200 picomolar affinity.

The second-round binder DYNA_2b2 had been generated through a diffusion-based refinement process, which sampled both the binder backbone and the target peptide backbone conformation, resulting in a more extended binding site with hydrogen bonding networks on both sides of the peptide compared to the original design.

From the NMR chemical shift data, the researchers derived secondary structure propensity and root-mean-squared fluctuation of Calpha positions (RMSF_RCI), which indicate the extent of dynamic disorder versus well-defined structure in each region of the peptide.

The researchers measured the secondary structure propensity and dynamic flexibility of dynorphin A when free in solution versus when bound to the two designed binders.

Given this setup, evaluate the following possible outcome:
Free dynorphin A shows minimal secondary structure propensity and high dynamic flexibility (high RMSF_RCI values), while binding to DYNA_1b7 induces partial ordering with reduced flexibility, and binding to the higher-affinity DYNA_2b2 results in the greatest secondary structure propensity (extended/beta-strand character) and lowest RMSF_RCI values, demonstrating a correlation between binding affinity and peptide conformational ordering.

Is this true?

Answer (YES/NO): YES